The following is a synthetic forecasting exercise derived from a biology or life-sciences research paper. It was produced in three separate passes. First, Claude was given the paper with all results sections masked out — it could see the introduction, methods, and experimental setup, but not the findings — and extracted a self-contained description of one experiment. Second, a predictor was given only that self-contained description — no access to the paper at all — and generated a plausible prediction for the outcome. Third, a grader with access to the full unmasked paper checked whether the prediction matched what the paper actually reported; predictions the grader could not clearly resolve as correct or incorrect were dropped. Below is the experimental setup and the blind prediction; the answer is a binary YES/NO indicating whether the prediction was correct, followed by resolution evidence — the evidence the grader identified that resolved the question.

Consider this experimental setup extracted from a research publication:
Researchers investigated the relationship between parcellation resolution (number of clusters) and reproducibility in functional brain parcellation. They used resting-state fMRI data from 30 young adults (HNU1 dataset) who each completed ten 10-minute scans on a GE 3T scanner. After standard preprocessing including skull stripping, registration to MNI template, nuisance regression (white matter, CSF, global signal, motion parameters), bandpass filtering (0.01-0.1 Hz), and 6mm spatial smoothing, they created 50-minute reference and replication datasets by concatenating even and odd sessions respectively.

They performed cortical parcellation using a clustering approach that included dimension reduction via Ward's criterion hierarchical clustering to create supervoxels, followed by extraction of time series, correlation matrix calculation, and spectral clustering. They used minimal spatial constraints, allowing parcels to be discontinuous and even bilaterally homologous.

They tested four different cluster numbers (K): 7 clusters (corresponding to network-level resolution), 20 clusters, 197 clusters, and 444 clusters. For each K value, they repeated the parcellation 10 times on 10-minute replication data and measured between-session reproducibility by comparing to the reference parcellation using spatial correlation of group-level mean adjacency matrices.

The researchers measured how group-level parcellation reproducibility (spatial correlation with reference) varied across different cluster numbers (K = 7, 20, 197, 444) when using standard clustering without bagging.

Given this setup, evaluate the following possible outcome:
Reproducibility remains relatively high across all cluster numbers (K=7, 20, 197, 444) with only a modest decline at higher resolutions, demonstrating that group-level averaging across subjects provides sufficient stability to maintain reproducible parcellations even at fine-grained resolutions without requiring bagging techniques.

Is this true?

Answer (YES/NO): NO